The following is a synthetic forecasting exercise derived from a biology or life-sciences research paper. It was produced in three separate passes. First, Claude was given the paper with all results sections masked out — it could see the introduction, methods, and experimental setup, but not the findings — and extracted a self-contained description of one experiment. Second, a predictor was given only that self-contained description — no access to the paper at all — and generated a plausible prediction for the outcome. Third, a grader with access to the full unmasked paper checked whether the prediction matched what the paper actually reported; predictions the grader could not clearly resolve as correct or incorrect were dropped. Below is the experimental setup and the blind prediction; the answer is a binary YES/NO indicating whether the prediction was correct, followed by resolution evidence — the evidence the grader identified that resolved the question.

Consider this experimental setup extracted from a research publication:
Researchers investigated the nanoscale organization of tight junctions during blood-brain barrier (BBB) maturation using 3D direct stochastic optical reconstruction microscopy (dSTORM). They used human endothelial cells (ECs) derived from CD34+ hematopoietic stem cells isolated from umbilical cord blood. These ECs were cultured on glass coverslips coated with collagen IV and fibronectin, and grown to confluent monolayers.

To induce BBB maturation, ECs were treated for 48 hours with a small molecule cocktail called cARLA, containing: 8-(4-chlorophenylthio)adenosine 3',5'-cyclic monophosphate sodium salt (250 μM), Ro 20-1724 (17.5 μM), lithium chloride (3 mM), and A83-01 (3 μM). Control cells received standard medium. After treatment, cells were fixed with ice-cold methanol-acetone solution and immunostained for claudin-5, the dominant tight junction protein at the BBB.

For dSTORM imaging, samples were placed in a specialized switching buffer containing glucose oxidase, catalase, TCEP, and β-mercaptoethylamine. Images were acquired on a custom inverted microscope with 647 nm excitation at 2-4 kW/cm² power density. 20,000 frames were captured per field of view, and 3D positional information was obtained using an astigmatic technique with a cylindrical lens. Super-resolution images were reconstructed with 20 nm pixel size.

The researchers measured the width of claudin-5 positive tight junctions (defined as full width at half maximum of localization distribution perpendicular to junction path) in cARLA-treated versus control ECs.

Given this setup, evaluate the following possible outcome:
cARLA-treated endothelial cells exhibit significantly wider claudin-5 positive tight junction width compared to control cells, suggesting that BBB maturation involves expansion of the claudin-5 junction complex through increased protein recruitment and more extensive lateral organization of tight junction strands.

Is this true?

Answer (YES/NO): NO